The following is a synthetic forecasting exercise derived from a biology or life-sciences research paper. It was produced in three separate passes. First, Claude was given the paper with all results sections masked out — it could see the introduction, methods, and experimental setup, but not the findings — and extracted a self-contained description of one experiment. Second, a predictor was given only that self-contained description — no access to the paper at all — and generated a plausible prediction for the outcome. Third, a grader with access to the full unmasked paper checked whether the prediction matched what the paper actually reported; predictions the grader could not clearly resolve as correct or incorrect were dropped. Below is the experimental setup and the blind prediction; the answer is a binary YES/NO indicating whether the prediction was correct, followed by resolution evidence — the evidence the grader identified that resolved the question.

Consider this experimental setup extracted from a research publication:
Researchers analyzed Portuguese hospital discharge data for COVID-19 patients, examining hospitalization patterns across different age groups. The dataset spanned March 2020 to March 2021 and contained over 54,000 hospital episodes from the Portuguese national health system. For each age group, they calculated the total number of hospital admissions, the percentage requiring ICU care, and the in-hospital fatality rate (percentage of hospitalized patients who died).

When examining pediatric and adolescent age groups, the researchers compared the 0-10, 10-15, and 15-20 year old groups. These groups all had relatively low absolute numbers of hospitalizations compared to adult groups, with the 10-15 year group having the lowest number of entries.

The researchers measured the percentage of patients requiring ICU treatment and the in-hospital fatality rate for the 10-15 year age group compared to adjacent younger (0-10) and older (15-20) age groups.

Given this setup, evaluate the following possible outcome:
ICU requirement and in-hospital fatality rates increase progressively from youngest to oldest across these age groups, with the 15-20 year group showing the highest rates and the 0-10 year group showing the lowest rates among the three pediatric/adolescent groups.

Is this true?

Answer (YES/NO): NO